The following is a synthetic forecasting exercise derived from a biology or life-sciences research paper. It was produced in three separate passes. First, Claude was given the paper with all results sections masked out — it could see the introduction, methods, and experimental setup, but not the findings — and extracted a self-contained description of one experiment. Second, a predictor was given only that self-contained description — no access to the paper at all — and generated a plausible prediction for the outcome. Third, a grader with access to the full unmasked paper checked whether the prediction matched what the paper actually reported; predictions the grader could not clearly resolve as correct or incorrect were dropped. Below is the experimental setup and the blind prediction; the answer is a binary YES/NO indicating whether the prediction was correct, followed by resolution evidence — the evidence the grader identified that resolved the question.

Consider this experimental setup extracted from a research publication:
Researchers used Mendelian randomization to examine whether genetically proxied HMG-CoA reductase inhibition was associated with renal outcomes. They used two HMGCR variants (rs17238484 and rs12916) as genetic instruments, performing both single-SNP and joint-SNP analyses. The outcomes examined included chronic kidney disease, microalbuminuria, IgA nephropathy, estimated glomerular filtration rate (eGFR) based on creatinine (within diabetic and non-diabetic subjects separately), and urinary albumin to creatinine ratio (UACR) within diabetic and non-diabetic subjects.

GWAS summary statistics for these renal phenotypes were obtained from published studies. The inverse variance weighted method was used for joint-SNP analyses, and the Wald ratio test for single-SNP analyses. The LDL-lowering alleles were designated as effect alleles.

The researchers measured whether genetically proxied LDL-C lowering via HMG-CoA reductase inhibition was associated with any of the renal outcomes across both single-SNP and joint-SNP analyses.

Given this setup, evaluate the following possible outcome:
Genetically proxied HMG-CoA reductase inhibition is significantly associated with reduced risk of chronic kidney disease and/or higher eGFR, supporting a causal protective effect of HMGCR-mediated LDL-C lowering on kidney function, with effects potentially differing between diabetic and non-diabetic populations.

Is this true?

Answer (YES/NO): NO